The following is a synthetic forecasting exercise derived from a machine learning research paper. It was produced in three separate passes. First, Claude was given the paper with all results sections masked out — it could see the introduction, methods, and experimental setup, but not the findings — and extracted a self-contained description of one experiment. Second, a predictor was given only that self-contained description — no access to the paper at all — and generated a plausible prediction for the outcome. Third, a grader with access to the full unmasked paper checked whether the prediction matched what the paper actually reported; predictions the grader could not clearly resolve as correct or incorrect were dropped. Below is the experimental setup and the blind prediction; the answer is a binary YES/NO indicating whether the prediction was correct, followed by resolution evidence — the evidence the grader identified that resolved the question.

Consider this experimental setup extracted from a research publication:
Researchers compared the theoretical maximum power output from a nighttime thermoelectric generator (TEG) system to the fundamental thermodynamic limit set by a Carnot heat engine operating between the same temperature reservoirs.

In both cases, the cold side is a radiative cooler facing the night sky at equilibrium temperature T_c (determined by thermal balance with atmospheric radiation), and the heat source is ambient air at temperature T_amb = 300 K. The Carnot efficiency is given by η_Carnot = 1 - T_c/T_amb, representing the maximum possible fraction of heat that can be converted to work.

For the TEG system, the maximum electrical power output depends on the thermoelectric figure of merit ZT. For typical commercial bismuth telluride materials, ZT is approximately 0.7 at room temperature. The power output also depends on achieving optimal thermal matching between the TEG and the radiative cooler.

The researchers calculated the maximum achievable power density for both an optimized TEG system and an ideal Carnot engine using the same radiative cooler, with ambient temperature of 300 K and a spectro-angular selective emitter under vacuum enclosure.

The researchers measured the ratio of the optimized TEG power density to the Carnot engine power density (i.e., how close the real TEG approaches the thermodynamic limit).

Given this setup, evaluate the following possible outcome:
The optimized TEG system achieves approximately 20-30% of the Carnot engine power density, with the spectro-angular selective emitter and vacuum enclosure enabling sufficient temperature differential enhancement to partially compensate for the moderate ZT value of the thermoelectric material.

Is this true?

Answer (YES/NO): NO